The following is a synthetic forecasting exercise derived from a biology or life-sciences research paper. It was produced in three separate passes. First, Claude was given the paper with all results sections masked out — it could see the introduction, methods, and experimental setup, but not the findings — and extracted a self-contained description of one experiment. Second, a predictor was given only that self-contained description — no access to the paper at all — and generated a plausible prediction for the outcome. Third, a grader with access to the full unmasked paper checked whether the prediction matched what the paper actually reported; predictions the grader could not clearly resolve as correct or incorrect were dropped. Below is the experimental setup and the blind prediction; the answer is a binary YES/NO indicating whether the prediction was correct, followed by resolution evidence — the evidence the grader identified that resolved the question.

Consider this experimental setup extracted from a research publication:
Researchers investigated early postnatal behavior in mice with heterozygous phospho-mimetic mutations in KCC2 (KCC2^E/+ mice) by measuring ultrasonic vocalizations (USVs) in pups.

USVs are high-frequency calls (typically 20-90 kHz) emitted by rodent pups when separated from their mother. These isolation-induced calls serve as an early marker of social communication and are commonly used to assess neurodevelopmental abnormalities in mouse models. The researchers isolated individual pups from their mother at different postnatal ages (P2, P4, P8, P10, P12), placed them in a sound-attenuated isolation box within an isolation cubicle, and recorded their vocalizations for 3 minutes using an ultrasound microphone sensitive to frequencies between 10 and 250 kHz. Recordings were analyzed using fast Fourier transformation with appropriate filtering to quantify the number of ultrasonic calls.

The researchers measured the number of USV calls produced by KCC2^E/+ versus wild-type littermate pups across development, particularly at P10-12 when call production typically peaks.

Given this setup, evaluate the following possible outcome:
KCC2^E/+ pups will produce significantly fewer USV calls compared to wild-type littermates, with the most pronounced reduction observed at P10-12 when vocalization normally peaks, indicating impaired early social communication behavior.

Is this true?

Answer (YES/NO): NO